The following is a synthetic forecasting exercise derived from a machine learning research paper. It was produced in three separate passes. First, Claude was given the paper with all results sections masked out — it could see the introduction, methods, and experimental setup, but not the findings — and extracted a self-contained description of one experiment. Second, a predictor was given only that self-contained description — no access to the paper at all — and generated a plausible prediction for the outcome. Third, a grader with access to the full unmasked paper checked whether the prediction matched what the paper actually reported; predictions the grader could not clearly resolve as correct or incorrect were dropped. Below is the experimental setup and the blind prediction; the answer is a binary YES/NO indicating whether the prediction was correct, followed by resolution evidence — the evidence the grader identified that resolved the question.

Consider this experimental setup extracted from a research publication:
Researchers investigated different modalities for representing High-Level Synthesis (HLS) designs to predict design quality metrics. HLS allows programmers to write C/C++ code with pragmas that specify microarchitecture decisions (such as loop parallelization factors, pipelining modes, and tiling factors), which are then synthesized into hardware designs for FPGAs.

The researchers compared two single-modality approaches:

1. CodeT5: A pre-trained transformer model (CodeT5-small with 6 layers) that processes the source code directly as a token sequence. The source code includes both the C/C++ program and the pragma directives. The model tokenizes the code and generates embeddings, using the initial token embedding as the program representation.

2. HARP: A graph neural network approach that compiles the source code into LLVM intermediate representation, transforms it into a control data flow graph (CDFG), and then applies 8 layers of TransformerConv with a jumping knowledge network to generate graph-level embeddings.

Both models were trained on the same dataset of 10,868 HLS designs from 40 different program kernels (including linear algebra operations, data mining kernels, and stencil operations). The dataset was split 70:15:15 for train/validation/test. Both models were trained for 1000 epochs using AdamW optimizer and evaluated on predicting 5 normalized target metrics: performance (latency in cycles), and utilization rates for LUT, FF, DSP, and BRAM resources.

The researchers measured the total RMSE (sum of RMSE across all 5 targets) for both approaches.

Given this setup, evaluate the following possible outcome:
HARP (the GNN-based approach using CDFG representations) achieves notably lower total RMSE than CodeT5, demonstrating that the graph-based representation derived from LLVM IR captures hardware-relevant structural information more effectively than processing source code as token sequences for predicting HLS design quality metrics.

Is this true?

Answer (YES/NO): NO